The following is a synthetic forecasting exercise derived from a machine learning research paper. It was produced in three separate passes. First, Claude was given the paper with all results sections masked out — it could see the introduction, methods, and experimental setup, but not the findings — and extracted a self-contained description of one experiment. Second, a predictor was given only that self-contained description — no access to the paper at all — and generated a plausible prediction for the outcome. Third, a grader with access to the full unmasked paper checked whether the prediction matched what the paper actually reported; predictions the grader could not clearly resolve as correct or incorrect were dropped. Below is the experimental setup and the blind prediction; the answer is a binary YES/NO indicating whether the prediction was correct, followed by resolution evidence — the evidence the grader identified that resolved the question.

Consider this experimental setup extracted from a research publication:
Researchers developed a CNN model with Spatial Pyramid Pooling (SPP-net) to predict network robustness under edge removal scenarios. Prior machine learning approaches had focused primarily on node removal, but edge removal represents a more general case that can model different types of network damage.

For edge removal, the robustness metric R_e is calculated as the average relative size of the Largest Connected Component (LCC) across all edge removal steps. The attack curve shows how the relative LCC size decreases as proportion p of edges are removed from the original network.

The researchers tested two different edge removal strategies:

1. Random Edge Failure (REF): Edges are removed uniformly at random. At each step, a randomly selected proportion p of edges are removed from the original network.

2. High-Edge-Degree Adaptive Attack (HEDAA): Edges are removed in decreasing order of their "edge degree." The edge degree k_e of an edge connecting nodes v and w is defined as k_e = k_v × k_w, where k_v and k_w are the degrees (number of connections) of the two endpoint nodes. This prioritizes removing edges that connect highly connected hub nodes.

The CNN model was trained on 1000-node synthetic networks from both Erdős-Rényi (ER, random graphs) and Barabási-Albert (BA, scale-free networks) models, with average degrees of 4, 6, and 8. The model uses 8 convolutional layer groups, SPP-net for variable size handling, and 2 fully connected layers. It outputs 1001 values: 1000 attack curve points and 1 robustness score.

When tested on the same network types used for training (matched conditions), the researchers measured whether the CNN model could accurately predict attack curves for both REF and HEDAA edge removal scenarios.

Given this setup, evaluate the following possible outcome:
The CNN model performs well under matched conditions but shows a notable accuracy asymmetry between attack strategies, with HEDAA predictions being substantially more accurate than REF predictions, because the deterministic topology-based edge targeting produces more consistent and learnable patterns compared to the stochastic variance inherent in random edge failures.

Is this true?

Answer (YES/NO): NO